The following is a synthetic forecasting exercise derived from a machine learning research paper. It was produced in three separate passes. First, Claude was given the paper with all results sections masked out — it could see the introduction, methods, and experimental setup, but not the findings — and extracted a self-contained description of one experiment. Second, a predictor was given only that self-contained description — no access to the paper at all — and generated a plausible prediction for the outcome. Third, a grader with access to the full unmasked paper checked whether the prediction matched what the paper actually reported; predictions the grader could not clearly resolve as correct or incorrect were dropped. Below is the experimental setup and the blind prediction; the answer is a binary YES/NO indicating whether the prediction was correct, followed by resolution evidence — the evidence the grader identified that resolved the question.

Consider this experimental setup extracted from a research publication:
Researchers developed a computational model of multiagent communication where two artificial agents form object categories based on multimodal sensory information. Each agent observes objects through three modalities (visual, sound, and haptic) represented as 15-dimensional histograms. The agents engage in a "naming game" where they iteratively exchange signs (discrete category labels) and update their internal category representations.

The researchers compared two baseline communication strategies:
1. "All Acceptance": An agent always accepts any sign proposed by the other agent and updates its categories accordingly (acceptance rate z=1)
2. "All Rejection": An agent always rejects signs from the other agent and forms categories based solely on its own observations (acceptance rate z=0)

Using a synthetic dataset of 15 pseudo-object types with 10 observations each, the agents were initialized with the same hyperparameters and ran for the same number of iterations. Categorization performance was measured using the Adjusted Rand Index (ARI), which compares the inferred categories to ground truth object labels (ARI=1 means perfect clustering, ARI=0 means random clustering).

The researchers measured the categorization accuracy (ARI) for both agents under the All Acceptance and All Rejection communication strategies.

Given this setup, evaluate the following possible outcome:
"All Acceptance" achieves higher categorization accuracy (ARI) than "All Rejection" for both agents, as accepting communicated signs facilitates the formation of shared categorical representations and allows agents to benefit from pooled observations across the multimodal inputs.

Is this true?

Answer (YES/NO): NO